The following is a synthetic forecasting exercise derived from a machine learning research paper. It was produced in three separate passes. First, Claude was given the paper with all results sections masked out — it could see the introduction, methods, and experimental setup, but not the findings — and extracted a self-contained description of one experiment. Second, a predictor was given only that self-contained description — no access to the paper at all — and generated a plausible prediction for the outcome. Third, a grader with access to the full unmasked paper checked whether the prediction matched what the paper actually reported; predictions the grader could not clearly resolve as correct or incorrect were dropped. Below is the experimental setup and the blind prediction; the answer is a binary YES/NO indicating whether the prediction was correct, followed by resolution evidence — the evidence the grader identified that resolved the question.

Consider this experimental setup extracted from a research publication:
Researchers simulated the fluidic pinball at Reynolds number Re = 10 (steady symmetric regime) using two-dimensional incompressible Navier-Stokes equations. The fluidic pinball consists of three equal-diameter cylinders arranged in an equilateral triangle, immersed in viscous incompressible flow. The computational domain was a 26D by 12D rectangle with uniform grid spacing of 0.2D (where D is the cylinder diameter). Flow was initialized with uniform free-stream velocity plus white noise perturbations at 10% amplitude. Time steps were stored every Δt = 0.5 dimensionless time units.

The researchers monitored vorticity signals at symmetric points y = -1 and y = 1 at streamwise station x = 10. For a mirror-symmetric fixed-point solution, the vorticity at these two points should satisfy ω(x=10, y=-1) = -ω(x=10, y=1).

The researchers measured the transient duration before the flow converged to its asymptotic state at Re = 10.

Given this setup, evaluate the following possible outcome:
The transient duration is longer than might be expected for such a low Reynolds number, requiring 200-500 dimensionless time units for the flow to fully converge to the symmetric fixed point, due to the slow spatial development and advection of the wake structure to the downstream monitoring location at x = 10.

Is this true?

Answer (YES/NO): NO